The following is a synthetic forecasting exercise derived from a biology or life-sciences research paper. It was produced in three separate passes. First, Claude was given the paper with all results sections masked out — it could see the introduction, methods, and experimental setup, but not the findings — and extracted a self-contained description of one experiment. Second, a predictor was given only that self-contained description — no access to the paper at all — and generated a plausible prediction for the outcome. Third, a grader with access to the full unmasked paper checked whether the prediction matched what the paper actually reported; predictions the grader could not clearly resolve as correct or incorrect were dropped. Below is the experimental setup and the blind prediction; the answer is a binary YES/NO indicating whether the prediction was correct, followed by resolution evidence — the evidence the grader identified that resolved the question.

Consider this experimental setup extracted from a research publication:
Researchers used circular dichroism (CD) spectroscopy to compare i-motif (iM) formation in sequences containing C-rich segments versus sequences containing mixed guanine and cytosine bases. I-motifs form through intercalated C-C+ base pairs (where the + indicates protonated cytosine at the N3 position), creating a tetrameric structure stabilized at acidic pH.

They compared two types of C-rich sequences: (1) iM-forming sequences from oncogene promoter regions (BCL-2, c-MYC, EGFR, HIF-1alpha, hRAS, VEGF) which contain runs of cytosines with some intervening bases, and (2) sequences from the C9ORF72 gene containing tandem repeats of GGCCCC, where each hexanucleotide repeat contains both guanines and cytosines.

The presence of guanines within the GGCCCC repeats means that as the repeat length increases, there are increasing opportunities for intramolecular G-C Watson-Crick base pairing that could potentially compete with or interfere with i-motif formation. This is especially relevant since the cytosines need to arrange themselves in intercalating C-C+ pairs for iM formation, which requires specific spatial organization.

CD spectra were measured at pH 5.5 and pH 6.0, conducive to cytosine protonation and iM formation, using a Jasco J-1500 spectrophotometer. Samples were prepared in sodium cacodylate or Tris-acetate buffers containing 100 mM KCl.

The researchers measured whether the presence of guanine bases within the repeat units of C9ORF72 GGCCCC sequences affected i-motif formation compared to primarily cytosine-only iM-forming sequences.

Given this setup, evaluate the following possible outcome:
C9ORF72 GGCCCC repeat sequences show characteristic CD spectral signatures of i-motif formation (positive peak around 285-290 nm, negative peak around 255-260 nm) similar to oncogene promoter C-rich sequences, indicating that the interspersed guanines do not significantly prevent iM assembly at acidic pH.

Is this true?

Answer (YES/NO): NO